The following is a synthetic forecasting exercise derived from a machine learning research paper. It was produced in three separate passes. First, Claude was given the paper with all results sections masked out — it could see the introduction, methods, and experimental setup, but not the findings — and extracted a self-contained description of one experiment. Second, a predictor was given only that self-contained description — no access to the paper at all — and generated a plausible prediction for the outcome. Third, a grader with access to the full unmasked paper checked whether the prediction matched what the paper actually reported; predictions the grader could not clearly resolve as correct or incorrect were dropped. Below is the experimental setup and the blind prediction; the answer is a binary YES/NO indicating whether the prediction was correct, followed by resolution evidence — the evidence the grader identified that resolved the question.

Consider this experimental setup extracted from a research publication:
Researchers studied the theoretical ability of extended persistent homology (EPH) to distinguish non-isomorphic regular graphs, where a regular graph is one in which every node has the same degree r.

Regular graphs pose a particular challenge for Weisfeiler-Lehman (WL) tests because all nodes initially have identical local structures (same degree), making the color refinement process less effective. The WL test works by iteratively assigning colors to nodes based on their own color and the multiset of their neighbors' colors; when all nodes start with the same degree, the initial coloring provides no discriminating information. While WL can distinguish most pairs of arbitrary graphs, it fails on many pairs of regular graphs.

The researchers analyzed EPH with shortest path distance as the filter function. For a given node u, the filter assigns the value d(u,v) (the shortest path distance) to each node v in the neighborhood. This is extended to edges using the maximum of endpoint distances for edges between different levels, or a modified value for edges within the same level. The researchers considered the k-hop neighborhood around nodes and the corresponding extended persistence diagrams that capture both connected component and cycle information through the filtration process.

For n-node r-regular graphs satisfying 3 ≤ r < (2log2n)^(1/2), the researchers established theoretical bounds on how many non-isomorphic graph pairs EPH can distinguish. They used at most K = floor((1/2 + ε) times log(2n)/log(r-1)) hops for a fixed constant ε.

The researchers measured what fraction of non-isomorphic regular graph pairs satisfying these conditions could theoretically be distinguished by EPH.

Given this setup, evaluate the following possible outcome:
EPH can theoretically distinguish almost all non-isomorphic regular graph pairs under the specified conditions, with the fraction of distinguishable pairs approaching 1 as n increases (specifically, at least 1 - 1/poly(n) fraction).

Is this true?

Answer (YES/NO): YES